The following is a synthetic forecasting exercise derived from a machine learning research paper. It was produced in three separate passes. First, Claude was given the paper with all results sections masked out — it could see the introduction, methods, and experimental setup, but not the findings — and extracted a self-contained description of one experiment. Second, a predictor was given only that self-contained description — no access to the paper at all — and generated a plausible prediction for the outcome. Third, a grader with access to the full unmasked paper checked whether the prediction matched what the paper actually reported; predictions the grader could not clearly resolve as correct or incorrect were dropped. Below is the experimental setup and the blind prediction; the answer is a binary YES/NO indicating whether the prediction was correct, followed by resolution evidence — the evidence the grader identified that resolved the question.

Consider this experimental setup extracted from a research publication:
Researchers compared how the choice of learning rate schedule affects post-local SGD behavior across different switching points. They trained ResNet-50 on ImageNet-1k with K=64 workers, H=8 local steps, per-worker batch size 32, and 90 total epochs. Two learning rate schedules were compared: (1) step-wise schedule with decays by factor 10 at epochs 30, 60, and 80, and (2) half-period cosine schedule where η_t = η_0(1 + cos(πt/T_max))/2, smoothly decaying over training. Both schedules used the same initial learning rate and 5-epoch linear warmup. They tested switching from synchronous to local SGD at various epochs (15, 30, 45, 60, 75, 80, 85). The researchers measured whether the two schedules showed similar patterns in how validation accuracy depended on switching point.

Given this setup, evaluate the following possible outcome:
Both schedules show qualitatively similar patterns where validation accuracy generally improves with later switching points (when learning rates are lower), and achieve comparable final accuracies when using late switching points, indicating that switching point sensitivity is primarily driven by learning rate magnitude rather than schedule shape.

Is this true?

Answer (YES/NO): NO